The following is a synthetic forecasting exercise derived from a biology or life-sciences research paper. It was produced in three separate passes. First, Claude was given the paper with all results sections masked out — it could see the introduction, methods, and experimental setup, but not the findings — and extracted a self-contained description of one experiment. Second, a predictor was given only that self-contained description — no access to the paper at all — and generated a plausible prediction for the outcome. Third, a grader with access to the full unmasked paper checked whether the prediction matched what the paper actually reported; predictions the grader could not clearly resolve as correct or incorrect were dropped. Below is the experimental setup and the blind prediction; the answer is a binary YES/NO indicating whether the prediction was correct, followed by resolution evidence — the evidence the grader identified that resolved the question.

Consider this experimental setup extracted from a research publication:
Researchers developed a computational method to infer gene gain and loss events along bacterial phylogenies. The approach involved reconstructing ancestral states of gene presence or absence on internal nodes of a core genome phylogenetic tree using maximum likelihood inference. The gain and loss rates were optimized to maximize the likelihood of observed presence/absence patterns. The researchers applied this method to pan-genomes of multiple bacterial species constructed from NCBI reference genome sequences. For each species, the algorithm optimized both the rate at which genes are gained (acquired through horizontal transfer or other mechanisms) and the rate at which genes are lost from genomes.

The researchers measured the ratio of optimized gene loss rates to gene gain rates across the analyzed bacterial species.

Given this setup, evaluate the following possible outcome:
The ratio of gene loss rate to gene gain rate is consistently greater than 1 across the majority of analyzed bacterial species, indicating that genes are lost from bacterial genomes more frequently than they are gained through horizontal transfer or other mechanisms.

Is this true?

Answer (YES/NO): YES